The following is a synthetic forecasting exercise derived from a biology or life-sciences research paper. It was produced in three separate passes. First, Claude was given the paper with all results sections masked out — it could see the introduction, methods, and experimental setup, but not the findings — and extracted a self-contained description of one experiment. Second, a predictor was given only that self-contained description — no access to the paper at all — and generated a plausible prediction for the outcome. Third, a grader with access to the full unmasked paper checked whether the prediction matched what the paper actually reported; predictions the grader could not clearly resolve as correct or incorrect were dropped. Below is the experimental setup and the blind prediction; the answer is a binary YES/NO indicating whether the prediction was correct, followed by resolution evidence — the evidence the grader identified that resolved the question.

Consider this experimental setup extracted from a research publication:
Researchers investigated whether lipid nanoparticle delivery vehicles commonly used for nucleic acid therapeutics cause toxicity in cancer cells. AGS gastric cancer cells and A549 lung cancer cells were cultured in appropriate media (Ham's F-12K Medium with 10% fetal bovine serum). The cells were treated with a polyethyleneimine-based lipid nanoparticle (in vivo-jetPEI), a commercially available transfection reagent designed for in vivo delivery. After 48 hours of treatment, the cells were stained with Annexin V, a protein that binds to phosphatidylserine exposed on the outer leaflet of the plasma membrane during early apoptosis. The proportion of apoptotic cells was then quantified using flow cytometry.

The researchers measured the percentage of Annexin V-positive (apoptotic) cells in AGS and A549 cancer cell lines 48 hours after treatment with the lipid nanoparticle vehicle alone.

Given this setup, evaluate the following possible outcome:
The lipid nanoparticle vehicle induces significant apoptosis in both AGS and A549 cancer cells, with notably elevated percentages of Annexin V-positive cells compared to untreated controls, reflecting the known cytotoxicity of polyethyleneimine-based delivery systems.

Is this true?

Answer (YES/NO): NO